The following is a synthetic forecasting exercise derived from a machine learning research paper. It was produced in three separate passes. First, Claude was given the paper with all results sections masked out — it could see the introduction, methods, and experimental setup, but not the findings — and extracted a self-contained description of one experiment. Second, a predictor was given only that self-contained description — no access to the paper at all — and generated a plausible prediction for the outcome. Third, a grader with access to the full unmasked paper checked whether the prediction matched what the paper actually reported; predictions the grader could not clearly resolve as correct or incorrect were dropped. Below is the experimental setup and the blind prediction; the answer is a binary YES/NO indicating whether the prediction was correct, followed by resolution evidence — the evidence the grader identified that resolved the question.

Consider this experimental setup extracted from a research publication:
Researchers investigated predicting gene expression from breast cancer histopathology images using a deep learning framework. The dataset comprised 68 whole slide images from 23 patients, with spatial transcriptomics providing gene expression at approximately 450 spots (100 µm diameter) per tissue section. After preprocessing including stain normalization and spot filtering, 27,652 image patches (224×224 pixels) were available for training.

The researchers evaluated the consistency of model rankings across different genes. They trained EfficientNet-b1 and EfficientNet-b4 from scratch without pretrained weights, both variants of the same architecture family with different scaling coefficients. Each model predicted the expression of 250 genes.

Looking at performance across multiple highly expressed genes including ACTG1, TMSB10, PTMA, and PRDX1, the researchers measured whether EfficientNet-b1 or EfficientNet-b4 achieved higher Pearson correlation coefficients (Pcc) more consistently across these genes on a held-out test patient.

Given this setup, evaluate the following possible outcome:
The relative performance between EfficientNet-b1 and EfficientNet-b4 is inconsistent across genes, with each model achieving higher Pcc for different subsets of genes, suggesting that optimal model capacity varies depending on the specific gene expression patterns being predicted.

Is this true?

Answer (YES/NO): NO